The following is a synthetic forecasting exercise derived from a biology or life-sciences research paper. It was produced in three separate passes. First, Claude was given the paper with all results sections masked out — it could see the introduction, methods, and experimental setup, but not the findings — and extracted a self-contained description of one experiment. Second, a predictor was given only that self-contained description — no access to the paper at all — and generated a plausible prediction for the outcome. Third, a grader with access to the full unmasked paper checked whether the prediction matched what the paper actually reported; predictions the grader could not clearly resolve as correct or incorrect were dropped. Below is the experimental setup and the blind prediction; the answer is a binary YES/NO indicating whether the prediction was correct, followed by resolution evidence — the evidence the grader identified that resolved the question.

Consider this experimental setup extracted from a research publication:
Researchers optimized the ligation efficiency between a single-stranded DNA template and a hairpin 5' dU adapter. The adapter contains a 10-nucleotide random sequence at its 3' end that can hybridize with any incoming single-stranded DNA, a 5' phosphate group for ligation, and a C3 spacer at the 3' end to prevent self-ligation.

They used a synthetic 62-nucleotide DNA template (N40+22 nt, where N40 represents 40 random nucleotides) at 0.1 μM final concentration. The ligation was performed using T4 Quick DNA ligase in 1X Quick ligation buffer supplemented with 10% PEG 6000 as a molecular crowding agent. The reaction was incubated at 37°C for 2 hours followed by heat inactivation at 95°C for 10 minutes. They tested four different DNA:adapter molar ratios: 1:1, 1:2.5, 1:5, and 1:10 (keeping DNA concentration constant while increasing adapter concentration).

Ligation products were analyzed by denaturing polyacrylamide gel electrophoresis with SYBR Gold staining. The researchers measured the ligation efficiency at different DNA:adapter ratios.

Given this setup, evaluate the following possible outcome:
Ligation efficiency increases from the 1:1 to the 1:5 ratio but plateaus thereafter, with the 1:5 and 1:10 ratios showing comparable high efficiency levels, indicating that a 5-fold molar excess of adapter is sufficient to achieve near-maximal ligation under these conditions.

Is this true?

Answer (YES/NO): YES